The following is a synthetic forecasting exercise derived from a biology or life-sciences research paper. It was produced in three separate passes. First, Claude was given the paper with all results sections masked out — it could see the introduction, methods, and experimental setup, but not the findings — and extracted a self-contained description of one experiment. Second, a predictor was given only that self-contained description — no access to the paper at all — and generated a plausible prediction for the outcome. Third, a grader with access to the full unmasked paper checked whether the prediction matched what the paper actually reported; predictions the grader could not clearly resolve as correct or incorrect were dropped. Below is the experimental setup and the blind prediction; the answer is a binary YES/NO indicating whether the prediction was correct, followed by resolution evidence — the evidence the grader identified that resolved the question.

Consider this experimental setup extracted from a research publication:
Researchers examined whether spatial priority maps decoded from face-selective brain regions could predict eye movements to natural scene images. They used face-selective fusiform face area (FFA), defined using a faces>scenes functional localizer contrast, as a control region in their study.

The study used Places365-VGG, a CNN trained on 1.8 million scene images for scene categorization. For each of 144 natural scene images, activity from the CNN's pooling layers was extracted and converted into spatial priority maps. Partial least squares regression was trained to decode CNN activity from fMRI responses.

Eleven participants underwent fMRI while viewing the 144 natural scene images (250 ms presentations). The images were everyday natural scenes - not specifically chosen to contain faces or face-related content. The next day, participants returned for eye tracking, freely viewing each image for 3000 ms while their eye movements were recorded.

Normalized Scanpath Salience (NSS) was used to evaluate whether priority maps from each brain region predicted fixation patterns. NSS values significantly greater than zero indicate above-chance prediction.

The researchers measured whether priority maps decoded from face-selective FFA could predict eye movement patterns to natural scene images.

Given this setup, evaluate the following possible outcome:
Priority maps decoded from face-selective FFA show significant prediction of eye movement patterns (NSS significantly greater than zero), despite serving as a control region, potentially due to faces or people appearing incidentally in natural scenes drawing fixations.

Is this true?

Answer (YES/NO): NO